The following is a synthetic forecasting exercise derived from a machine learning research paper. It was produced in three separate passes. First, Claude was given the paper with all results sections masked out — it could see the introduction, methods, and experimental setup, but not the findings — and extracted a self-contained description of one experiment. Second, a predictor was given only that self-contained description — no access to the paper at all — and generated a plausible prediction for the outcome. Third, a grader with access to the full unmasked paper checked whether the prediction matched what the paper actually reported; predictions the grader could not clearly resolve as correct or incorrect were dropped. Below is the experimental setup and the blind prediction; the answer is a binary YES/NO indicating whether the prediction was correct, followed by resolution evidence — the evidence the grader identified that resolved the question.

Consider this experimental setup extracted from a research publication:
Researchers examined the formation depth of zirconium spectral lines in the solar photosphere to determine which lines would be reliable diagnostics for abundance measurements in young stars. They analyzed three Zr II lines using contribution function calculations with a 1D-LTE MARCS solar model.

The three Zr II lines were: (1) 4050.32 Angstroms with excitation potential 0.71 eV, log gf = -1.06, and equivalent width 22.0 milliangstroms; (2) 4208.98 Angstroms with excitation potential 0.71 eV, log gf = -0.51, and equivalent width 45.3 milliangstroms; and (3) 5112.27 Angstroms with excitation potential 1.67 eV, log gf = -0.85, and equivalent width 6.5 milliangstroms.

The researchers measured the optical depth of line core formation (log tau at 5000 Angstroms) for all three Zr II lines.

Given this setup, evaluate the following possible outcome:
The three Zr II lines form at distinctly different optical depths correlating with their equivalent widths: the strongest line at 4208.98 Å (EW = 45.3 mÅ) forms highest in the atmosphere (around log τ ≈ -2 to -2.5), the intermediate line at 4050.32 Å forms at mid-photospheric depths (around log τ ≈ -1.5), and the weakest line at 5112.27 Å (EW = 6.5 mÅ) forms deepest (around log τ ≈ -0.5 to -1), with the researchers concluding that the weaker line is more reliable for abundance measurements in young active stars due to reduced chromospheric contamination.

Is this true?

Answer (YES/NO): NO